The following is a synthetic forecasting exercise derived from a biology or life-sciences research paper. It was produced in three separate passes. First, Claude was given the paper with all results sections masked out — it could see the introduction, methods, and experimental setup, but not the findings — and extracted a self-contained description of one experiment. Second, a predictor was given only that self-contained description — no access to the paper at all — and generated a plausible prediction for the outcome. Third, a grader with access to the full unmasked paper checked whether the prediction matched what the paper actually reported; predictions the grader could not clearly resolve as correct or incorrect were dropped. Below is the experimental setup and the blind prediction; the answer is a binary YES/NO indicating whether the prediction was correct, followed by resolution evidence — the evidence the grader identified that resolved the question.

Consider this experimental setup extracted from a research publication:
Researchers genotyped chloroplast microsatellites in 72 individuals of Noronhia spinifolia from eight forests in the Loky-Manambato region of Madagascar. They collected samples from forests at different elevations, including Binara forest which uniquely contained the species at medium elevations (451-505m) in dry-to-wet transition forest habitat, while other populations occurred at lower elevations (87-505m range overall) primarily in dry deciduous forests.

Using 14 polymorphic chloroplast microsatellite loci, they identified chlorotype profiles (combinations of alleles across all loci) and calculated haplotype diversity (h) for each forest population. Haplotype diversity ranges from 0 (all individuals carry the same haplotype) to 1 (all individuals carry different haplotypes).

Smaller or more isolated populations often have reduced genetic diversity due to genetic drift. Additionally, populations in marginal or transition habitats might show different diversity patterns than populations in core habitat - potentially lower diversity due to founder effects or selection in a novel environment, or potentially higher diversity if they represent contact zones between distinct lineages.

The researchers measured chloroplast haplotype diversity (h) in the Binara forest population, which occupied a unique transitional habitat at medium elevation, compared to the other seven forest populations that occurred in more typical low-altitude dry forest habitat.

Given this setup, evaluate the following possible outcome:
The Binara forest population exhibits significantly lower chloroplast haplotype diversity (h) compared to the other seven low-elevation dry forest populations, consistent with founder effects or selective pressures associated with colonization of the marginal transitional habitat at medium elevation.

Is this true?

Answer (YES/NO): NO